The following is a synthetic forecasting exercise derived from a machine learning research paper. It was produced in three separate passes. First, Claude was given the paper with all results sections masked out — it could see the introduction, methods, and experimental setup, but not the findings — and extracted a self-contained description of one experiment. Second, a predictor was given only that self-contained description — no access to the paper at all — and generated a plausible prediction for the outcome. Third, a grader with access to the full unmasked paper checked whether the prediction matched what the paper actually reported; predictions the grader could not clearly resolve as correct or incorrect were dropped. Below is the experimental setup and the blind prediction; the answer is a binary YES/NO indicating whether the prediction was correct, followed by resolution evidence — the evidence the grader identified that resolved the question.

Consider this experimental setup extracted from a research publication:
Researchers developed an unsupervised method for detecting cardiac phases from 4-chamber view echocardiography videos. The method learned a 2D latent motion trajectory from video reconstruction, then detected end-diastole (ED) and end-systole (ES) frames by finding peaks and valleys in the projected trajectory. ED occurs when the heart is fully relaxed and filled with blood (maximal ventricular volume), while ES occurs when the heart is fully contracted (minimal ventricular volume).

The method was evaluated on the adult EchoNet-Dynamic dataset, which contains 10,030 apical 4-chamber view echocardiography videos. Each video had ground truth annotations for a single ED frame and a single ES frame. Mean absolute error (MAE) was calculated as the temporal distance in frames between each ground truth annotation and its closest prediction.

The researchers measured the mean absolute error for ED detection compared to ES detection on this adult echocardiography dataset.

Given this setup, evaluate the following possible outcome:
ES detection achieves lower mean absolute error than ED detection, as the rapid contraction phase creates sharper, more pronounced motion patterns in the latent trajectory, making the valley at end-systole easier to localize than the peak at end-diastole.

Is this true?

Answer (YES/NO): NO